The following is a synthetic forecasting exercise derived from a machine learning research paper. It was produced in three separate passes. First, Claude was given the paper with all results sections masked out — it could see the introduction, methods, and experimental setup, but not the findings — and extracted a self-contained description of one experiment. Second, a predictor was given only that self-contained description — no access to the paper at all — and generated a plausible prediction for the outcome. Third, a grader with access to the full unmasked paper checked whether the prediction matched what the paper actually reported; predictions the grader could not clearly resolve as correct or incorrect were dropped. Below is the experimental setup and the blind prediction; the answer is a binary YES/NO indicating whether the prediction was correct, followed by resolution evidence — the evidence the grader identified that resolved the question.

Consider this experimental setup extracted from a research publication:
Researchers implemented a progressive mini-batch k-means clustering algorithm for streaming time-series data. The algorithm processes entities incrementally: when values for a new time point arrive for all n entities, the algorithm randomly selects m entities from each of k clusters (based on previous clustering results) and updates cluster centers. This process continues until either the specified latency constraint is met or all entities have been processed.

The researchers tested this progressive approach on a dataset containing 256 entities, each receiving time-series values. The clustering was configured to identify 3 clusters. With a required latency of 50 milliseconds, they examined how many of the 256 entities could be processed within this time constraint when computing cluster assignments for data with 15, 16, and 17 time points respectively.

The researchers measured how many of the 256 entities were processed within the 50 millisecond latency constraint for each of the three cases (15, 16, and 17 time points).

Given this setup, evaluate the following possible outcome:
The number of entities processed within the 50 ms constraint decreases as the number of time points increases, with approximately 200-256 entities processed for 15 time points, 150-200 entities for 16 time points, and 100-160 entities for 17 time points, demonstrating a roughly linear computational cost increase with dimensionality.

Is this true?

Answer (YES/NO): NO